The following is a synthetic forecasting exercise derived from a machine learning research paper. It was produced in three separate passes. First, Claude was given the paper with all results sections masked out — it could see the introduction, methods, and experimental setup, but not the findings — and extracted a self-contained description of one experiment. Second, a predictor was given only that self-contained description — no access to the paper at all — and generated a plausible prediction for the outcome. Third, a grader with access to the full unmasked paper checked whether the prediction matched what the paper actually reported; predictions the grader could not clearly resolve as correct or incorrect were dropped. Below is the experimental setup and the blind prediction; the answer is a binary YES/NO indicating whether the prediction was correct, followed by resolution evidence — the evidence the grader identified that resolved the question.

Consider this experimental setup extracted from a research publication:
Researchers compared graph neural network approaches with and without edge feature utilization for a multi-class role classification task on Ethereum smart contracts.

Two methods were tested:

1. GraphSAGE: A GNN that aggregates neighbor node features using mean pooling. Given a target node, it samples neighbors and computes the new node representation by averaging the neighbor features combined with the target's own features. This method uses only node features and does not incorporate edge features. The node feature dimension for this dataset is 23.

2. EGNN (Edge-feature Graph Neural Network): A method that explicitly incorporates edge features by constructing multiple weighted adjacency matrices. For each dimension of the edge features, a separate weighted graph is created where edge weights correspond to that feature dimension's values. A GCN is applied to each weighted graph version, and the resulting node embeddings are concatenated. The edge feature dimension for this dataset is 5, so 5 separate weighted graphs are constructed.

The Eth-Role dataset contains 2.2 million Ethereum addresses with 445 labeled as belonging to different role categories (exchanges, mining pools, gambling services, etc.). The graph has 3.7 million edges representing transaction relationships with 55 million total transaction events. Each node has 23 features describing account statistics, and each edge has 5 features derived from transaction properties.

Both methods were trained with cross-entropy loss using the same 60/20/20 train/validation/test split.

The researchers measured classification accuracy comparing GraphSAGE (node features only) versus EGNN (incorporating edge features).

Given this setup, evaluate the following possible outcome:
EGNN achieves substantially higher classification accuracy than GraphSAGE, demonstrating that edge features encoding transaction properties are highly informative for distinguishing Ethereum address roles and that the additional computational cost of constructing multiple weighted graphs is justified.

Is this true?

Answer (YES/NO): NO